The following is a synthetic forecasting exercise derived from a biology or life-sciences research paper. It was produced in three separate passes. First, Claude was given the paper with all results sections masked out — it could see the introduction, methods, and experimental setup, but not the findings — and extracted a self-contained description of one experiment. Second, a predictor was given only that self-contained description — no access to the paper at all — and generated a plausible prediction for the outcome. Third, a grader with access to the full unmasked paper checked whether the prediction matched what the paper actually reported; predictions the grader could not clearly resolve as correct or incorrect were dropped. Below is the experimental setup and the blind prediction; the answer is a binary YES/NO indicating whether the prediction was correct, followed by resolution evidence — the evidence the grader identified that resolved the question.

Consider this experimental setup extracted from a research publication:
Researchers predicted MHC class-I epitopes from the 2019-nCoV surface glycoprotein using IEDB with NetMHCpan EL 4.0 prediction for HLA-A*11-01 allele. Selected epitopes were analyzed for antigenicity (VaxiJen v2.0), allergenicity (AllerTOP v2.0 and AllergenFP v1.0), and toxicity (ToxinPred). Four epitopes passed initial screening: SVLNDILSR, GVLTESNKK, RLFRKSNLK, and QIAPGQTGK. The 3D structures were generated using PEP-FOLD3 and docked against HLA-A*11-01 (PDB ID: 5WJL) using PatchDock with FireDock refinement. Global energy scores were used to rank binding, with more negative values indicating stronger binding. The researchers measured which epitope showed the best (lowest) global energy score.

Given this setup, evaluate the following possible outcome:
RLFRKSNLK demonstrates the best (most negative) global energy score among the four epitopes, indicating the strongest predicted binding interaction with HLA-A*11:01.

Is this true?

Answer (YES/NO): NO